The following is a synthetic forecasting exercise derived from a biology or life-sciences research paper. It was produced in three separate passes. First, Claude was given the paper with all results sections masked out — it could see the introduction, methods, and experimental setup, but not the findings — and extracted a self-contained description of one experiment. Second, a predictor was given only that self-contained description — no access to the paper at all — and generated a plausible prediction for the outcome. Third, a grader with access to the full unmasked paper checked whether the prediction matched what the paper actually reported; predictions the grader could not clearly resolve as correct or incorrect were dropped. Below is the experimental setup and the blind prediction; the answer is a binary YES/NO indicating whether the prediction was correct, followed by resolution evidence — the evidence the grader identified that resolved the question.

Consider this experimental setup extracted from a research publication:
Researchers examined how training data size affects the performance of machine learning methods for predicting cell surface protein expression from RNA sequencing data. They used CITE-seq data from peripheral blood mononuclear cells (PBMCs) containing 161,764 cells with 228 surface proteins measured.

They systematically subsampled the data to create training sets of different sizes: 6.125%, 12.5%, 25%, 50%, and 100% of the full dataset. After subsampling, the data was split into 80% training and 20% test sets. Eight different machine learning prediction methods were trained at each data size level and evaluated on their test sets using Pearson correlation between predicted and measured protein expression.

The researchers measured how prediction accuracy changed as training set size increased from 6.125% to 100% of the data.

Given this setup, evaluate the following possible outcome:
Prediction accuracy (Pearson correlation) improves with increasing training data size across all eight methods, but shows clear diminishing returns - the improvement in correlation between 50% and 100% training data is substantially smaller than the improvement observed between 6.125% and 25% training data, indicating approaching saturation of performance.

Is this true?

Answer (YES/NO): NO